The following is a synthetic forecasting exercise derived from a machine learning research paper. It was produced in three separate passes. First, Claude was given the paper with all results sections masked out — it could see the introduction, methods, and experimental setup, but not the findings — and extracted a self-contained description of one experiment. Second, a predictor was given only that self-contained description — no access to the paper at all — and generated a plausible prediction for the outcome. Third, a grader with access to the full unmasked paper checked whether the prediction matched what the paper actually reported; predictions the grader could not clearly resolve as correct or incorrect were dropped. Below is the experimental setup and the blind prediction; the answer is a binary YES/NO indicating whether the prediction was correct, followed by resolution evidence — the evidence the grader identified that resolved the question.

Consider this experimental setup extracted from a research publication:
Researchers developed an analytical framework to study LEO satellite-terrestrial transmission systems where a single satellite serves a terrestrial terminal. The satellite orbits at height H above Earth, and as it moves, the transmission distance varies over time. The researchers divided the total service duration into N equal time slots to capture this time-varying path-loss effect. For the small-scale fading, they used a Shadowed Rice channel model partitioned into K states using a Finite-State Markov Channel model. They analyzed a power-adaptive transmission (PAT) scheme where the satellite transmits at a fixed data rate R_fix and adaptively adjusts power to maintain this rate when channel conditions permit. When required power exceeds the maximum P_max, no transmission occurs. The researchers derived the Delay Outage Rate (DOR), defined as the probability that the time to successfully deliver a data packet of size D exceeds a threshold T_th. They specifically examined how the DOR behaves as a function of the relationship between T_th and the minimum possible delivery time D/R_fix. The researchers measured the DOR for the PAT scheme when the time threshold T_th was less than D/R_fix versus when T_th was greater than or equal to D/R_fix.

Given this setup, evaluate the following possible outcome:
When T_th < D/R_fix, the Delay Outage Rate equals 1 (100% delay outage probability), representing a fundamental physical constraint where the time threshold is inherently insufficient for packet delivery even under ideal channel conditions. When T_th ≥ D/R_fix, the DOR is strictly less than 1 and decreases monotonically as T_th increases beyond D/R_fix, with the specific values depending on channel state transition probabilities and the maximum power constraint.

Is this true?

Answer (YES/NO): YES